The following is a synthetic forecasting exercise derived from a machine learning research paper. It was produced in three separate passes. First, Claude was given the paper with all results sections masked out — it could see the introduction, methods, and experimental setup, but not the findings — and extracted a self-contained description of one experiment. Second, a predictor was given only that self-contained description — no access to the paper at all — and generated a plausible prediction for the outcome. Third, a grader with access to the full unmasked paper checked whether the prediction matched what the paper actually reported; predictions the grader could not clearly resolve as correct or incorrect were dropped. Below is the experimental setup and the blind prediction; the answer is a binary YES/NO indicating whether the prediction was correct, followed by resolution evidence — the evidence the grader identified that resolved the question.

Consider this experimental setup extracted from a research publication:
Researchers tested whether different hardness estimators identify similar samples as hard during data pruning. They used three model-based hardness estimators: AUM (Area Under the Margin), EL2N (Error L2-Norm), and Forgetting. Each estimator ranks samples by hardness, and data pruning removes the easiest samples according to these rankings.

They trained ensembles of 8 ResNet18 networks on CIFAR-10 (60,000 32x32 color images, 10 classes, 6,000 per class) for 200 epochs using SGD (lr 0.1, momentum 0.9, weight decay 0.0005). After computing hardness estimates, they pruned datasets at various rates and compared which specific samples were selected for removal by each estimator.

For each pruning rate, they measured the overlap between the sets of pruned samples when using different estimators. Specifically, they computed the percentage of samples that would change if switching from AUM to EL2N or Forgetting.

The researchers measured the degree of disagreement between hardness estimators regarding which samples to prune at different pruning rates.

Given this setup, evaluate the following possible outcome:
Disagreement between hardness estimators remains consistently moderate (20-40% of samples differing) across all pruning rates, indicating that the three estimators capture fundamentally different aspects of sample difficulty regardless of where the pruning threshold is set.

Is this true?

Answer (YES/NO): NO